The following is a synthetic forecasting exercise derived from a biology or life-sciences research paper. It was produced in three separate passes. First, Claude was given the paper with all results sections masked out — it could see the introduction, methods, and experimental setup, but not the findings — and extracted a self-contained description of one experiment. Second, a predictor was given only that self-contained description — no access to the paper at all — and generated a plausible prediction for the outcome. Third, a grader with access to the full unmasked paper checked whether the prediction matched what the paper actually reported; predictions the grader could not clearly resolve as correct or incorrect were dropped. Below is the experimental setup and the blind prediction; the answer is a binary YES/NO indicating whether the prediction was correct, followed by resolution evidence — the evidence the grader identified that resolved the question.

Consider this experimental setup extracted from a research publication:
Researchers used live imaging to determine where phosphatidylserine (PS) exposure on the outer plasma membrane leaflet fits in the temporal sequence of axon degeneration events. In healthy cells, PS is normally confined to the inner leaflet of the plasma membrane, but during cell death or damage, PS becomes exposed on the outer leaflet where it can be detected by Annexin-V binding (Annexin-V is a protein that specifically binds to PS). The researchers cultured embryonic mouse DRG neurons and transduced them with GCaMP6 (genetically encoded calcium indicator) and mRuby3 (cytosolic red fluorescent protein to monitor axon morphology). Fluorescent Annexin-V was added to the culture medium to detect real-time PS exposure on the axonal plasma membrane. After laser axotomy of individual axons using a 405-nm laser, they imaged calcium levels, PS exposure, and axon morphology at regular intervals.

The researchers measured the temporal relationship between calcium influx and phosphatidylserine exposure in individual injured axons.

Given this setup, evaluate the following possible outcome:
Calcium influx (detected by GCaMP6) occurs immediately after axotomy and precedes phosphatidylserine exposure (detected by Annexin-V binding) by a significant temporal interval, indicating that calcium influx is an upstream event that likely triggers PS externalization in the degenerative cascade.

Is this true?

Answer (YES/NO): NO